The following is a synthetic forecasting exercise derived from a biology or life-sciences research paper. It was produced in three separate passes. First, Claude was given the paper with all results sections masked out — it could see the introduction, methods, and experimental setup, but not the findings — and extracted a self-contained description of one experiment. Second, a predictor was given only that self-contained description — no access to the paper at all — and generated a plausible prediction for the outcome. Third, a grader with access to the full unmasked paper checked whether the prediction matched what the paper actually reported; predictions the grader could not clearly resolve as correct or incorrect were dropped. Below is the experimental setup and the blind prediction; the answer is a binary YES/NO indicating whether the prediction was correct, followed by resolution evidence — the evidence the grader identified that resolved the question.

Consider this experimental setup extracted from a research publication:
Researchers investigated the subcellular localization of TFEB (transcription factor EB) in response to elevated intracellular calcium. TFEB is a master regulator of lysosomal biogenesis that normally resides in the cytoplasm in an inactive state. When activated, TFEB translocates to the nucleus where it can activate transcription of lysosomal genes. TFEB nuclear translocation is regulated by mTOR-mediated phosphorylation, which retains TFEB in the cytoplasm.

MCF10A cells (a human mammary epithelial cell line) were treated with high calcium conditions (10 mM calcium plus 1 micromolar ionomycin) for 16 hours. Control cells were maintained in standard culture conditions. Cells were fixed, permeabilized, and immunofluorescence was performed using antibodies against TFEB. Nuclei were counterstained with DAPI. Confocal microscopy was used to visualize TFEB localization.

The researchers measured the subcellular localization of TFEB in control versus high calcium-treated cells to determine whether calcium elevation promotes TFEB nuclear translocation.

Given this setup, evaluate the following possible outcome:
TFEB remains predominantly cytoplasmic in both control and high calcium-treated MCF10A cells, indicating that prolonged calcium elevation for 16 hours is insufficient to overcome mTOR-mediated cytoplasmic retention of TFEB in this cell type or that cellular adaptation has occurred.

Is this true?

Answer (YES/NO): NO